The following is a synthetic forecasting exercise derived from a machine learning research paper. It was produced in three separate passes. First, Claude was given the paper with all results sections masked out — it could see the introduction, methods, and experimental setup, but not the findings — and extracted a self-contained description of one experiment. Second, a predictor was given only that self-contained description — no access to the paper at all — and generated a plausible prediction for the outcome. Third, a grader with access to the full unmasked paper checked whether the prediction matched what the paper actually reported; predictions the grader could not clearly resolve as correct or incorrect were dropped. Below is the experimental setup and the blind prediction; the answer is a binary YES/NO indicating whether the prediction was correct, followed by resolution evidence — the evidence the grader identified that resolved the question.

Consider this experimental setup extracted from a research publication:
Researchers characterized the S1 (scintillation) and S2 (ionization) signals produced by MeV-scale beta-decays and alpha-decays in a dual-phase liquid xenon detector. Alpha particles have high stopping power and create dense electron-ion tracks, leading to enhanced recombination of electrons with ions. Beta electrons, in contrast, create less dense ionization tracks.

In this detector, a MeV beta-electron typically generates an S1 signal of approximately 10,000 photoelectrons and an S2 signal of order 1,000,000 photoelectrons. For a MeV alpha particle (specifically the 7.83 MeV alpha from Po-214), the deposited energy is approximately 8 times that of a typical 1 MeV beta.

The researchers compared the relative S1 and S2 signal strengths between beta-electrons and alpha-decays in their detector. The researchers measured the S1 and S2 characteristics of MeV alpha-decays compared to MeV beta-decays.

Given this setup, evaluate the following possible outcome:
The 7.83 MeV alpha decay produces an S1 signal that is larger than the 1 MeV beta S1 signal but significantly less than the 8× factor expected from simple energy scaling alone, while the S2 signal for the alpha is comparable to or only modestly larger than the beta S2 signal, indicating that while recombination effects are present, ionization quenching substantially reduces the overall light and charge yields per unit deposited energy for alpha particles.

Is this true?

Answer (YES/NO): NO